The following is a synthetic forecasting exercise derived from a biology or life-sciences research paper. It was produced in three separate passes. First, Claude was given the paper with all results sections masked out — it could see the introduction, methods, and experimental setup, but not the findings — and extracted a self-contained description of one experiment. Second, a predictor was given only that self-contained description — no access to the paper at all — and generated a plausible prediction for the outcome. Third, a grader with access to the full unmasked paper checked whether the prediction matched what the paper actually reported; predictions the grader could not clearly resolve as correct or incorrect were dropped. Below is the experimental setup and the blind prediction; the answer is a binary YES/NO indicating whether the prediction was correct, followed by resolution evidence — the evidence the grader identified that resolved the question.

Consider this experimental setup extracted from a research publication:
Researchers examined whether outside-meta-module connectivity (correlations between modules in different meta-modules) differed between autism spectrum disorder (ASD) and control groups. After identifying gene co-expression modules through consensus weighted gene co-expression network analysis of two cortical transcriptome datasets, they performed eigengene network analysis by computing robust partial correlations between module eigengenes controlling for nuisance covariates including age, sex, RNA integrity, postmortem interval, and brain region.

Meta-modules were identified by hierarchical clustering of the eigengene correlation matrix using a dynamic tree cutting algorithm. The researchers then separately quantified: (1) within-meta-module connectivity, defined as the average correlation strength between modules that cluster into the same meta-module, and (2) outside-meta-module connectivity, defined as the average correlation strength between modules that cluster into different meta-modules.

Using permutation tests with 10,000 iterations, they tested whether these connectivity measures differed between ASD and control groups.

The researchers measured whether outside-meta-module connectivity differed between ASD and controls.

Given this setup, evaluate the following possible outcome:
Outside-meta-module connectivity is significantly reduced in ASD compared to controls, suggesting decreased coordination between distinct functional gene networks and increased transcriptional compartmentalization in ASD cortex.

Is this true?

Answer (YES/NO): NO